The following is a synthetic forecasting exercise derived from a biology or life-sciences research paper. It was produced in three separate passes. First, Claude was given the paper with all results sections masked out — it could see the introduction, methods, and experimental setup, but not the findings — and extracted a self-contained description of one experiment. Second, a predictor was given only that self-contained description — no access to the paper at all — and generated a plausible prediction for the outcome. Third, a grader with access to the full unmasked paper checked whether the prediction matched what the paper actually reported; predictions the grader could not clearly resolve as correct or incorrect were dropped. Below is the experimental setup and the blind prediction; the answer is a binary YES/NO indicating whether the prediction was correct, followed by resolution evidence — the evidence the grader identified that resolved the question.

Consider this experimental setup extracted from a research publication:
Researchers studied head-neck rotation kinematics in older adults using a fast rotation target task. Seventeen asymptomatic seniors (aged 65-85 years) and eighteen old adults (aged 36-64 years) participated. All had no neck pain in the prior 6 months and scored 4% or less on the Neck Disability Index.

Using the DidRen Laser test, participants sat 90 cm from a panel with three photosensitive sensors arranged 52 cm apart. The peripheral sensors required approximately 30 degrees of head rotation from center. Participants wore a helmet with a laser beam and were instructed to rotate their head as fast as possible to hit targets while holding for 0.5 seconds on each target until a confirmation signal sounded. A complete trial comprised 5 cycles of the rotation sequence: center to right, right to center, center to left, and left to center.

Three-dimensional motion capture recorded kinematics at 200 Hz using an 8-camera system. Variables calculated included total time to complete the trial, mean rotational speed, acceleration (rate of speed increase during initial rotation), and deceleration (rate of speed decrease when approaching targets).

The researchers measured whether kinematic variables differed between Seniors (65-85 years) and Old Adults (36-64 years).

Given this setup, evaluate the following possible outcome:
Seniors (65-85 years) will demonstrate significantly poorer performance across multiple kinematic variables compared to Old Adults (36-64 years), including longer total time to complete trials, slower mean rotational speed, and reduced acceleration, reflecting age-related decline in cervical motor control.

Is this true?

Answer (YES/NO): NO